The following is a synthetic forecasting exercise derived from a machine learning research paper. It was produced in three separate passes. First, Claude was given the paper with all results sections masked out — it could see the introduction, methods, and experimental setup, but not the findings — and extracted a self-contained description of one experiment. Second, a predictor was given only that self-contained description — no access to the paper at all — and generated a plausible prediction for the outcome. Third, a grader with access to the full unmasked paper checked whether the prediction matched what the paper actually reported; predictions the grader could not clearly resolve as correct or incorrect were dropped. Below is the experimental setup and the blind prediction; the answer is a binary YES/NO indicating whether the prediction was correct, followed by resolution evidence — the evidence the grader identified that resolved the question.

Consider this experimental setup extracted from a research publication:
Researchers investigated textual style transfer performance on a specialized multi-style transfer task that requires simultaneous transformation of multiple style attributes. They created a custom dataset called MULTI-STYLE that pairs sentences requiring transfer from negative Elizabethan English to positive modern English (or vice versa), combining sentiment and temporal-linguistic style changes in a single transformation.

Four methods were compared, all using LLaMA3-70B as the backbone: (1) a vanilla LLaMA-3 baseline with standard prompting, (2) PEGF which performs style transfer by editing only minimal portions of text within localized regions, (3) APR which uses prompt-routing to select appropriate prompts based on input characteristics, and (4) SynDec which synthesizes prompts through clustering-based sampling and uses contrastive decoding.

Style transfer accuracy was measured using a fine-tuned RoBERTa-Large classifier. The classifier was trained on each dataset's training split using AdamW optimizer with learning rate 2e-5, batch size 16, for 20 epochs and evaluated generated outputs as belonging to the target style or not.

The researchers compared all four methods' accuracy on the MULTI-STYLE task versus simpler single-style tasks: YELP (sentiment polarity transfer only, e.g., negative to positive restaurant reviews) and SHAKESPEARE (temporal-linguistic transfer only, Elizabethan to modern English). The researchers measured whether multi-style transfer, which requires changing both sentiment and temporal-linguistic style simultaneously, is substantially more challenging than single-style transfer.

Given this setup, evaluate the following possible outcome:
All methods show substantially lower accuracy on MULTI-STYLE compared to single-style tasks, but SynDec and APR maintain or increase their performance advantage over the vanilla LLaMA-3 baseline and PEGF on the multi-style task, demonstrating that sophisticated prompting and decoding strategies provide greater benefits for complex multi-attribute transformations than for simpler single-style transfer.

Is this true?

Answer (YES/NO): YES